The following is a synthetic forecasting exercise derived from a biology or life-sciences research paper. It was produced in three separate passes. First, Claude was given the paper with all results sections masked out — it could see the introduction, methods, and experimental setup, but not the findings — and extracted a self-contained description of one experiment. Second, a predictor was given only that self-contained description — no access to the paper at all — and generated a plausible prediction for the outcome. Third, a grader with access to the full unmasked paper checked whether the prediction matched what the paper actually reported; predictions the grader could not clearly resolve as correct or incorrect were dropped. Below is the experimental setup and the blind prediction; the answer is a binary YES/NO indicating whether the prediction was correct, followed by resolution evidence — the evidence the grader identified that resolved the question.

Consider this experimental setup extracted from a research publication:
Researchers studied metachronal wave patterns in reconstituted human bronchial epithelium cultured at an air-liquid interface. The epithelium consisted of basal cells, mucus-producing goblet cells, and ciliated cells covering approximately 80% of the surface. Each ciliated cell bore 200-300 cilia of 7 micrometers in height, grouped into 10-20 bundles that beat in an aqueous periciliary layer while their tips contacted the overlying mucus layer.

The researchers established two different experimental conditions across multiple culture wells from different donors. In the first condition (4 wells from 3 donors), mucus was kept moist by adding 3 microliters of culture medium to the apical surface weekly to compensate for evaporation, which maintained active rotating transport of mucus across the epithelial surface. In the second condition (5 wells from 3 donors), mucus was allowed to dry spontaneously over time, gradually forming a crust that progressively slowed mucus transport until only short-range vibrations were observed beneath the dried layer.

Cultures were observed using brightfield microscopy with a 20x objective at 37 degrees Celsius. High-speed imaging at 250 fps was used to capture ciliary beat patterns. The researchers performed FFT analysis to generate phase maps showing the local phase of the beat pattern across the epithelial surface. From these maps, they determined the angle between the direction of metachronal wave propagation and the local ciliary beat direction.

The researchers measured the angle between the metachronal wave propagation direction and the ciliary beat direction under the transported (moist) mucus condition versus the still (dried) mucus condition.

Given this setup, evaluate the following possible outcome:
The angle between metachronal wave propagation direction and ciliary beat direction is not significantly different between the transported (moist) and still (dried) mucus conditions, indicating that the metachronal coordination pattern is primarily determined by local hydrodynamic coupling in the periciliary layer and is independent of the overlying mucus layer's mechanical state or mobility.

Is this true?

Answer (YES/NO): NO